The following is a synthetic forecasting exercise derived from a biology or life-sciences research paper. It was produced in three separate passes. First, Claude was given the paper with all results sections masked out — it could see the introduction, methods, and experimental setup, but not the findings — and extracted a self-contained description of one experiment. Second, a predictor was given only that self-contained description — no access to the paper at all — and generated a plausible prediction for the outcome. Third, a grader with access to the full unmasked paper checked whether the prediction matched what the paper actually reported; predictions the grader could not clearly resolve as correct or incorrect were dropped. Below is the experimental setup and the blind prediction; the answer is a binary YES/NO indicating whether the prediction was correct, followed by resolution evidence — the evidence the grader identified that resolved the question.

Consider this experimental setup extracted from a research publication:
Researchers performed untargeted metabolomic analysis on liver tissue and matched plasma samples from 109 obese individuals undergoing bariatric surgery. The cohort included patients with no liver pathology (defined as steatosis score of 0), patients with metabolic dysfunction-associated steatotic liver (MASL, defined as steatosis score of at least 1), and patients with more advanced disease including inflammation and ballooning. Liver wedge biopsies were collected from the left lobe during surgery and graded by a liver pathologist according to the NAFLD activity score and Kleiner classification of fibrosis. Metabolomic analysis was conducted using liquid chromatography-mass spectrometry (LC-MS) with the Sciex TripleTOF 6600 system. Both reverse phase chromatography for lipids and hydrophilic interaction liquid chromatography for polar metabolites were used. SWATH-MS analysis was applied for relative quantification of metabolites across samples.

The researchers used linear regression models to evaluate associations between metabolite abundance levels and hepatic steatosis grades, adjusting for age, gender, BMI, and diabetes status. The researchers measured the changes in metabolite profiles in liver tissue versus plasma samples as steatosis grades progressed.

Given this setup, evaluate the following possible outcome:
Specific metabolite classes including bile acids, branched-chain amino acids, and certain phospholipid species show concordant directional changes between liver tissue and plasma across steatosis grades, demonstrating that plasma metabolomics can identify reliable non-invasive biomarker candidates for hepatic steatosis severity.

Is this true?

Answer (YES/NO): NO